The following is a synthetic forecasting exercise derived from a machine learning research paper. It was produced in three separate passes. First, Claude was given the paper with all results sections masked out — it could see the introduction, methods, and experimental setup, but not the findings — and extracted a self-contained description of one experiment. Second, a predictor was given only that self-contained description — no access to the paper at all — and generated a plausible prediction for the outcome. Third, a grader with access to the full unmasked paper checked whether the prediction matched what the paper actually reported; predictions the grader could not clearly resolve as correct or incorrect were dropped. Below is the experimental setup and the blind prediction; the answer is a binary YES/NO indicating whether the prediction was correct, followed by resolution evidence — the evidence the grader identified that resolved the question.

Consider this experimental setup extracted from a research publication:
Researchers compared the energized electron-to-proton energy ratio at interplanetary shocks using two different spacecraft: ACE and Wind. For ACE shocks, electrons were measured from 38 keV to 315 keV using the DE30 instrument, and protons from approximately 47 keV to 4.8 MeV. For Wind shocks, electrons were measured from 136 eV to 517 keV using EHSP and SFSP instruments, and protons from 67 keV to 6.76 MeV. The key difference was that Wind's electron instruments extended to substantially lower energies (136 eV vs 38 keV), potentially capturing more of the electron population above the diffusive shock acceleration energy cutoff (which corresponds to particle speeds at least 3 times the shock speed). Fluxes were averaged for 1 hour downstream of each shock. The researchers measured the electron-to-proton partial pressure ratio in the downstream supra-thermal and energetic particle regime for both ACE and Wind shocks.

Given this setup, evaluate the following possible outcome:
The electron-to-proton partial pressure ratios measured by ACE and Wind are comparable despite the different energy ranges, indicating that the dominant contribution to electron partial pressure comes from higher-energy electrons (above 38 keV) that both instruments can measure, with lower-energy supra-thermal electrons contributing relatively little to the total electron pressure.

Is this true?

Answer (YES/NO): NO